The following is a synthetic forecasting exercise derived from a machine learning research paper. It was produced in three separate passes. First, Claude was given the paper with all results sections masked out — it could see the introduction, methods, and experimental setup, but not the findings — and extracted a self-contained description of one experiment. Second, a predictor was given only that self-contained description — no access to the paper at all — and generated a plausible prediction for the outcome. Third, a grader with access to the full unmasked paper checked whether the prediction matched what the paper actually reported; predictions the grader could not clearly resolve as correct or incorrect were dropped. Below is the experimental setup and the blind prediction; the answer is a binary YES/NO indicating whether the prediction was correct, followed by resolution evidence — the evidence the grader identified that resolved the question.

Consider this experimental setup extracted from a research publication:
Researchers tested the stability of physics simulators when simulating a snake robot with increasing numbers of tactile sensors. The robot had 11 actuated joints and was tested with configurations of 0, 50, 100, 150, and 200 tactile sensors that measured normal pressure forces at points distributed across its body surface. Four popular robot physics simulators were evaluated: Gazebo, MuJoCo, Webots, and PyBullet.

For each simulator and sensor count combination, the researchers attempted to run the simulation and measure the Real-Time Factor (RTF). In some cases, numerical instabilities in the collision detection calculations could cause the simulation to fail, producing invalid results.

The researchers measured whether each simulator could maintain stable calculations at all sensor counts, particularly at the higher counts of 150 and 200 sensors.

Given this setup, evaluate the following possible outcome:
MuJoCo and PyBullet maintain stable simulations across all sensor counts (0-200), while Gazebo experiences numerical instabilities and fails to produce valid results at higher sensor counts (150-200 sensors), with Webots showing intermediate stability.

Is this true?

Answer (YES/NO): NO